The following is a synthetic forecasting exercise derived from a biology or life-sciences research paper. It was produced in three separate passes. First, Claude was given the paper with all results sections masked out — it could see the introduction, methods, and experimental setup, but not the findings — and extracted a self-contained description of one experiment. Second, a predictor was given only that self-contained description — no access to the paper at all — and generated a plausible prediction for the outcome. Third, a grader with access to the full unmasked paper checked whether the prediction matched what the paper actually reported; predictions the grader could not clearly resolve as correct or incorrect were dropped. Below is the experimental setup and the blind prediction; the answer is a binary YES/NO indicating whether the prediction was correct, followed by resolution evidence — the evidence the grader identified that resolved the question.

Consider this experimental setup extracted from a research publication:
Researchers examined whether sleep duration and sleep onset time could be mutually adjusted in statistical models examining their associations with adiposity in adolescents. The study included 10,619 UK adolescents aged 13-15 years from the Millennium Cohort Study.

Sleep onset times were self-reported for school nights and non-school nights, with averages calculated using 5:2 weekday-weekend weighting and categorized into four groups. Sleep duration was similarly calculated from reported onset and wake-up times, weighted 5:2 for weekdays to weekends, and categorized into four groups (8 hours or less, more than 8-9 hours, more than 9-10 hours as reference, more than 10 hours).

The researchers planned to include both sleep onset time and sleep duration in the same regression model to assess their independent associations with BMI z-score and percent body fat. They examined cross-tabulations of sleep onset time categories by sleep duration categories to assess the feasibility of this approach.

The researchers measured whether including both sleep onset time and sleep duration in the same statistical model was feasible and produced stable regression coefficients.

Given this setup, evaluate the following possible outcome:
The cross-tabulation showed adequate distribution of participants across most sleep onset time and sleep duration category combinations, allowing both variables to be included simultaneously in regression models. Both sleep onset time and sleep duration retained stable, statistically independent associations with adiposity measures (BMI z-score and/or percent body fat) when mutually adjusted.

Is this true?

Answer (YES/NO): NO